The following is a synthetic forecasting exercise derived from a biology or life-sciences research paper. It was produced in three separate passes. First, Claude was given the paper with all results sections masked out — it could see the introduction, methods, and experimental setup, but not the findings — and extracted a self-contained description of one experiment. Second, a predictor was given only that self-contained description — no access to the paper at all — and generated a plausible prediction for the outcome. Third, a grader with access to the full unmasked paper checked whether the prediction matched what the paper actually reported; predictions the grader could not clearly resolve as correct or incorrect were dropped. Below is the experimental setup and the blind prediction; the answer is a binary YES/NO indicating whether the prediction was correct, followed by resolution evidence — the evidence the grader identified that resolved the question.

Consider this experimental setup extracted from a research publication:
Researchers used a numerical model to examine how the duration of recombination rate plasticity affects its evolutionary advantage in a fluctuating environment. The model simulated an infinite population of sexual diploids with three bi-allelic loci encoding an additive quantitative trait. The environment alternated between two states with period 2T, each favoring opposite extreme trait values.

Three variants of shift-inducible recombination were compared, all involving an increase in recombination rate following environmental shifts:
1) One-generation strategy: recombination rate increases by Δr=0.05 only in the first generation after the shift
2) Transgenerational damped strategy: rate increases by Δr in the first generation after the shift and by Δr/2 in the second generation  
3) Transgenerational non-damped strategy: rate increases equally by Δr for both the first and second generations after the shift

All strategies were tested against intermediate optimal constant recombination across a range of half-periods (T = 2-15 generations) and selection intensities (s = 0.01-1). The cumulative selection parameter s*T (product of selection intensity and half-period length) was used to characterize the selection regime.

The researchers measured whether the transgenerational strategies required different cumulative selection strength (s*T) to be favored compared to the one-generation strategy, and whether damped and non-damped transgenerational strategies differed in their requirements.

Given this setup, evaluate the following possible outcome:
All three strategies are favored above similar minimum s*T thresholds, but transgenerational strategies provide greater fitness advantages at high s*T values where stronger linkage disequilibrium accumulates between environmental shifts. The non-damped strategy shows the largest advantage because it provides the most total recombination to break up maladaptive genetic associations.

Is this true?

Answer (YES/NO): NO